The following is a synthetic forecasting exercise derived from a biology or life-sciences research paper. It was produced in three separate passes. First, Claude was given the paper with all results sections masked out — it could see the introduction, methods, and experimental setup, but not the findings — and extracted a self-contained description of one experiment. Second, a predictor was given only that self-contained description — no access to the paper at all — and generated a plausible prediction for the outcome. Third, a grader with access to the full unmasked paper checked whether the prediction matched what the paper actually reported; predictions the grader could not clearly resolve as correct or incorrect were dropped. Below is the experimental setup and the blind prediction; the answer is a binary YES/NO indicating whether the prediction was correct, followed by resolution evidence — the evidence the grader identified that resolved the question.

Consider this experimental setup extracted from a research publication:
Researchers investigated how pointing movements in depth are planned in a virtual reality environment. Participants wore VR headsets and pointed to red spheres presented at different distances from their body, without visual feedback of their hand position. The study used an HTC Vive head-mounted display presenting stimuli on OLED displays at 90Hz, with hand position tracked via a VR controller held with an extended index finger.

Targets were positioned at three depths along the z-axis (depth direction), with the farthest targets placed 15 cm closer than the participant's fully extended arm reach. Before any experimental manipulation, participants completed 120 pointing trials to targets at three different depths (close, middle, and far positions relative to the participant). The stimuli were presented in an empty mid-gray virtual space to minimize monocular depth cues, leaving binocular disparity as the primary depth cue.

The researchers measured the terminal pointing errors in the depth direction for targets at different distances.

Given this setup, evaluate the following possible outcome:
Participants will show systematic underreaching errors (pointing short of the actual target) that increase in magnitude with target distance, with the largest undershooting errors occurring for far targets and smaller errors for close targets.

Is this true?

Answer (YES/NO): NO